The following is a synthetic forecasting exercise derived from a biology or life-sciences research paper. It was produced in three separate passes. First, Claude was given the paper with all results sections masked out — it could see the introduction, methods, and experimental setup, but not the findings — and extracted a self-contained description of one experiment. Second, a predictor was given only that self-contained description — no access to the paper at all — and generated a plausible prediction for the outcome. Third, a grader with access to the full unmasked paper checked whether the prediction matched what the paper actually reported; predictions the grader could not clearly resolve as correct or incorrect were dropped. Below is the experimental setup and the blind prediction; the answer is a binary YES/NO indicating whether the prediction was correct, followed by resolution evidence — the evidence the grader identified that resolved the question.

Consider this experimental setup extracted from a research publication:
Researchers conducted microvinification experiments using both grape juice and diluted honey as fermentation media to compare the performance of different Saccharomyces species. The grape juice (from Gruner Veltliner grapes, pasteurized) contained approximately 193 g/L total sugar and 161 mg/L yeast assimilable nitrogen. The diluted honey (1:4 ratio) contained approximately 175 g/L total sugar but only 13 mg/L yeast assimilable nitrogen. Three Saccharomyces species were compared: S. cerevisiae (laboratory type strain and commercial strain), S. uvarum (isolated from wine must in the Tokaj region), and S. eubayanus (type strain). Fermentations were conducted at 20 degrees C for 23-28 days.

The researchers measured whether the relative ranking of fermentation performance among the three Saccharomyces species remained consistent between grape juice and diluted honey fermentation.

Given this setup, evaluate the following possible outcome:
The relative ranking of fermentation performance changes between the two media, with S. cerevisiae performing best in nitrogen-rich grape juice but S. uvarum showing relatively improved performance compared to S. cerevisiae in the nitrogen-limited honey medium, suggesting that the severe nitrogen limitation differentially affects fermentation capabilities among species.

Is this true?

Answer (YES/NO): NO